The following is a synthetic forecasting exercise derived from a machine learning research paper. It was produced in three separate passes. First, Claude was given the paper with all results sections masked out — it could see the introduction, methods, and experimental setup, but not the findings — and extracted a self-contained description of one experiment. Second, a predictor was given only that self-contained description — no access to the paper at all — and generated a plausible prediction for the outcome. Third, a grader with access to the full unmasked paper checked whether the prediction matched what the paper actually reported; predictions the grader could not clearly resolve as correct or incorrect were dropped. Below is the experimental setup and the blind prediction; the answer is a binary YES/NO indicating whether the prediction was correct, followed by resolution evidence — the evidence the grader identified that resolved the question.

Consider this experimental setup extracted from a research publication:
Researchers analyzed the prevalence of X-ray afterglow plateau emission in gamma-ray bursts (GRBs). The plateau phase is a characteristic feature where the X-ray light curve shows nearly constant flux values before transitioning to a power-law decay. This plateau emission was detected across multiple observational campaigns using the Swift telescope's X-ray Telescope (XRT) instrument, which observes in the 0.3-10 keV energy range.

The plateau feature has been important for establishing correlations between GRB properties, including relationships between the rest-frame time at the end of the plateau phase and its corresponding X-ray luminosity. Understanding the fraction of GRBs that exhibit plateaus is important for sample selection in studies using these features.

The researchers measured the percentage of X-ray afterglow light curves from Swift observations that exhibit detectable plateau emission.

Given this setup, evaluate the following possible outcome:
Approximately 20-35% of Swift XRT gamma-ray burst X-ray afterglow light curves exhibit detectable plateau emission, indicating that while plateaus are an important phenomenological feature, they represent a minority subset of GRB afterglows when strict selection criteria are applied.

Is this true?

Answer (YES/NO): NO